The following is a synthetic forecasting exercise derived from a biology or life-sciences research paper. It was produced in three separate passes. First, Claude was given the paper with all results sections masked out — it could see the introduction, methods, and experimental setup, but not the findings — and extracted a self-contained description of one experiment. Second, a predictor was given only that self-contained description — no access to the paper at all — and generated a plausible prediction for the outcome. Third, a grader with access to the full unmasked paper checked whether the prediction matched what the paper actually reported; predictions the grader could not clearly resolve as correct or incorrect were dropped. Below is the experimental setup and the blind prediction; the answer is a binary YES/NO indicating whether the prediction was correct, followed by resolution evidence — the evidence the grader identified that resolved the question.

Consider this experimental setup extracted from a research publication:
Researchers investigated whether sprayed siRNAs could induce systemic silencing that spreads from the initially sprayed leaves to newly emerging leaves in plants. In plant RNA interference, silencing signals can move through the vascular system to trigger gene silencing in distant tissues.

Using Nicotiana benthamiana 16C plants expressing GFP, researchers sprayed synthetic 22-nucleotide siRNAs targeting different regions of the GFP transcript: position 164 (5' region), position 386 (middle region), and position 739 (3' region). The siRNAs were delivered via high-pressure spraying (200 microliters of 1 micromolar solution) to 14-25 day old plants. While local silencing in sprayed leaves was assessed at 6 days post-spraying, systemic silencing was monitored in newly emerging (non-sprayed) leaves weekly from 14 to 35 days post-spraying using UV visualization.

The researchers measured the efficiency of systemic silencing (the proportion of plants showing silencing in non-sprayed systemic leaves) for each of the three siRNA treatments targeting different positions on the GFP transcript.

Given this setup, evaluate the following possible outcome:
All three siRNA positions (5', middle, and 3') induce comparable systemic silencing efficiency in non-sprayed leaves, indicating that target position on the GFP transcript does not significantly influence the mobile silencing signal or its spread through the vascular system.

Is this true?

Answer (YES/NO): NO